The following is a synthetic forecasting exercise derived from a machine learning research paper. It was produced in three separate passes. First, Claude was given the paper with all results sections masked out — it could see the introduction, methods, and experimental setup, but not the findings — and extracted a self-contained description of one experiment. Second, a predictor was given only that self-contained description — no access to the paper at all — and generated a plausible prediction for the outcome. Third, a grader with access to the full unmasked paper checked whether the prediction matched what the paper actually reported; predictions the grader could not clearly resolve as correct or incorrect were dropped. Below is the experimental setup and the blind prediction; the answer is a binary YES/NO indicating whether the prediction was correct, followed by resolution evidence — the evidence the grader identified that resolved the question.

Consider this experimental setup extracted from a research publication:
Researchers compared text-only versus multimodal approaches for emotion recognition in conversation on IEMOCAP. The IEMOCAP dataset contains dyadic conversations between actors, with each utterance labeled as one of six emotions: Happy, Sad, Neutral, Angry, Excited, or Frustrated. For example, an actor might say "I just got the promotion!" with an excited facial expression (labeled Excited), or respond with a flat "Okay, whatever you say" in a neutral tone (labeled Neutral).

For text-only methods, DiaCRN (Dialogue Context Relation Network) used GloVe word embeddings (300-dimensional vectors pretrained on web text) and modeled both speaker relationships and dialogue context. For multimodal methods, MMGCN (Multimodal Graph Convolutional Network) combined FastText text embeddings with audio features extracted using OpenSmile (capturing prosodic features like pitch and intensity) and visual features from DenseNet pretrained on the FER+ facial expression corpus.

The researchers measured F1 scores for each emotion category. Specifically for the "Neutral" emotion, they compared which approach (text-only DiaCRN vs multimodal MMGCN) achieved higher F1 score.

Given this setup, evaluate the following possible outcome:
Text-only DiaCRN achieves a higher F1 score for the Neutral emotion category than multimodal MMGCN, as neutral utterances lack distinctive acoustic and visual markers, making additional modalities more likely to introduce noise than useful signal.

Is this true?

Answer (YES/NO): NO